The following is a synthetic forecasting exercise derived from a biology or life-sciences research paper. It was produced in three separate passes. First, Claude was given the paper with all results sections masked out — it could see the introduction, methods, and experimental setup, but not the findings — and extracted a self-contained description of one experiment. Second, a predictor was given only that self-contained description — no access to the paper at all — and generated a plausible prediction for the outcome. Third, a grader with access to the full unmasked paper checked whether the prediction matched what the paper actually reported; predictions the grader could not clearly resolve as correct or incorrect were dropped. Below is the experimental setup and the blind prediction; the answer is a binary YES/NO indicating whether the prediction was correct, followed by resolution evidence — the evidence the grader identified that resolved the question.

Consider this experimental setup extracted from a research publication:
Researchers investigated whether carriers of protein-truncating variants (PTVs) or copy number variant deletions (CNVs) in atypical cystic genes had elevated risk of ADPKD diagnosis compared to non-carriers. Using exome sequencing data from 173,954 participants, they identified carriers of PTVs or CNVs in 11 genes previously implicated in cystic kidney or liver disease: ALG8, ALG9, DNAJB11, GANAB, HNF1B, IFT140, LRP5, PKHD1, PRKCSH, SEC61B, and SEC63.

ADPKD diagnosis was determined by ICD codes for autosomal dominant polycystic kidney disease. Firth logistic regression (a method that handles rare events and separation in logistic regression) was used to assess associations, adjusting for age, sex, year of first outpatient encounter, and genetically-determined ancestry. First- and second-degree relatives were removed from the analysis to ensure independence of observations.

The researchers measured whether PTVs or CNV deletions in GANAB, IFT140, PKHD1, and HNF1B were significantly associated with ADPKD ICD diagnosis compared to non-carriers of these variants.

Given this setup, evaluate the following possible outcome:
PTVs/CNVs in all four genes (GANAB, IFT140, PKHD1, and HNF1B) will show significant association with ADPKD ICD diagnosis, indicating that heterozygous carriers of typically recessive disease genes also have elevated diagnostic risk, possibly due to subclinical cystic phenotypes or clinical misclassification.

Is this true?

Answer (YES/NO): YES